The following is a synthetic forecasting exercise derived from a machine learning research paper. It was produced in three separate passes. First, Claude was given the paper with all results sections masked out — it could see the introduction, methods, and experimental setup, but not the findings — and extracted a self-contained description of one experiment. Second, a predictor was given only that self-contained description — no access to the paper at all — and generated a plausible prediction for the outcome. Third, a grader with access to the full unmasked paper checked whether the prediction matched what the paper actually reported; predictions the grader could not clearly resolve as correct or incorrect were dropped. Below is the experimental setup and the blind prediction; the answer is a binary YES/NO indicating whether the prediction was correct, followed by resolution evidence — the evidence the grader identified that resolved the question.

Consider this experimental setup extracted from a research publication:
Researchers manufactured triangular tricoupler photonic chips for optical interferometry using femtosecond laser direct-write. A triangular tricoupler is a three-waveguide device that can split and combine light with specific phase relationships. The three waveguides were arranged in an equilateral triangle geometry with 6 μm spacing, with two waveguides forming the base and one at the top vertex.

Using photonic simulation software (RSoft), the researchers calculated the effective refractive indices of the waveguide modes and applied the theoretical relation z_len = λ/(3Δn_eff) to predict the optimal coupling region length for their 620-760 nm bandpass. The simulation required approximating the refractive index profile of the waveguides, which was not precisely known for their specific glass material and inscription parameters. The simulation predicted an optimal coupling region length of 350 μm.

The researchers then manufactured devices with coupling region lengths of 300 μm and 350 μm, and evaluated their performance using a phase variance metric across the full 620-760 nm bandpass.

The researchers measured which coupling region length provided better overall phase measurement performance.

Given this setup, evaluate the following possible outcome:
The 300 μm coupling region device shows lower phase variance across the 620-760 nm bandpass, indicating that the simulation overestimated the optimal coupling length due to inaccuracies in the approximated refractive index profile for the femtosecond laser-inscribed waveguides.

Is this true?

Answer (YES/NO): YES